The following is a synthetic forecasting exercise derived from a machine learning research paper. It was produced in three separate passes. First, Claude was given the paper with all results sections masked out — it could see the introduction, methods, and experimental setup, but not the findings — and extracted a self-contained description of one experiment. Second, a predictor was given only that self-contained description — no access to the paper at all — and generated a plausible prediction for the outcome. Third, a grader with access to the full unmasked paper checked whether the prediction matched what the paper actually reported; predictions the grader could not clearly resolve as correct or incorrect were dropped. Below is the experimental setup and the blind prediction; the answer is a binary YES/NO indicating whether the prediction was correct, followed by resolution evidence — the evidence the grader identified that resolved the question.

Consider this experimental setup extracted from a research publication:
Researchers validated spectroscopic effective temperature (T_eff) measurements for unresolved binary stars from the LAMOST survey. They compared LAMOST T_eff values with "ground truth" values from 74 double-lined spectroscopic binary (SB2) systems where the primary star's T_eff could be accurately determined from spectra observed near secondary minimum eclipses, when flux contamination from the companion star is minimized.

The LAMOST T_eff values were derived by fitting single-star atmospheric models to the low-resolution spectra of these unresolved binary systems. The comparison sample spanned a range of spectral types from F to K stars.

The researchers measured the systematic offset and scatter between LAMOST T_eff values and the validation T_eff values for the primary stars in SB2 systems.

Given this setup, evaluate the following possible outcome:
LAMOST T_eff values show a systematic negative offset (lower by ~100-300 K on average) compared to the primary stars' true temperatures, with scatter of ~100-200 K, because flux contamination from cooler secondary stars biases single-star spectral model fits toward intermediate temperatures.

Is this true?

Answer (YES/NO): NO